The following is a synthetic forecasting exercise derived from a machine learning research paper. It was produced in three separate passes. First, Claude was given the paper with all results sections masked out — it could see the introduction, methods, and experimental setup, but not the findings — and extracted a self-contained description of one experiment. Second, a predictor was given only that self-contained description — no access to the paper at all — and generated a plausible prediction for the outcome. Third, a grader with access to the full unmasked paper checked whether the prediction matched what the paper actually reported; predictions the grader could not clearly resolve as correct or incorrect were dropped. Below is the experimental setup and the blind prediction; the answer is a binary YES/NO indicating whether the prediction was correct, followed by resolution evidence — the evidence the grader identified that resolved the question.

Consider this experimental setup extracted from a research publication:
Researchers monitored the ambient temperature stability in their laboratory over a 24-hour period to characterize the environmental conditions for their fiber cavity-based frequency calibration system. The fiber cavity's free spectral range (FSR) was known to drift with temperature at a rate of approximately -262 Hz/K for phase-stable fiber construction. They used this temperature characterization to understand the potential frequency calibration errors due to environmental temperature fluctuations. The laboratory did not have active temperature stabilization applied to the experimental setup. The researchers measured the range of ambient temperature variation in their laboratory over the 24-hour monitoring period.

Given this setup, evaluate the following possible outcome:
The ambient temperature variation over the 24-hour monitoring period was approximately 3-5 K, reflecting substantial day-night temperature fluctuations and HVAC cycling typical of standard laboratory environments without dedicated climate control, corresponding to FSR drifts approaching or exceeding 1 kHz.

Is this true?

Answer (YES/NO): NO